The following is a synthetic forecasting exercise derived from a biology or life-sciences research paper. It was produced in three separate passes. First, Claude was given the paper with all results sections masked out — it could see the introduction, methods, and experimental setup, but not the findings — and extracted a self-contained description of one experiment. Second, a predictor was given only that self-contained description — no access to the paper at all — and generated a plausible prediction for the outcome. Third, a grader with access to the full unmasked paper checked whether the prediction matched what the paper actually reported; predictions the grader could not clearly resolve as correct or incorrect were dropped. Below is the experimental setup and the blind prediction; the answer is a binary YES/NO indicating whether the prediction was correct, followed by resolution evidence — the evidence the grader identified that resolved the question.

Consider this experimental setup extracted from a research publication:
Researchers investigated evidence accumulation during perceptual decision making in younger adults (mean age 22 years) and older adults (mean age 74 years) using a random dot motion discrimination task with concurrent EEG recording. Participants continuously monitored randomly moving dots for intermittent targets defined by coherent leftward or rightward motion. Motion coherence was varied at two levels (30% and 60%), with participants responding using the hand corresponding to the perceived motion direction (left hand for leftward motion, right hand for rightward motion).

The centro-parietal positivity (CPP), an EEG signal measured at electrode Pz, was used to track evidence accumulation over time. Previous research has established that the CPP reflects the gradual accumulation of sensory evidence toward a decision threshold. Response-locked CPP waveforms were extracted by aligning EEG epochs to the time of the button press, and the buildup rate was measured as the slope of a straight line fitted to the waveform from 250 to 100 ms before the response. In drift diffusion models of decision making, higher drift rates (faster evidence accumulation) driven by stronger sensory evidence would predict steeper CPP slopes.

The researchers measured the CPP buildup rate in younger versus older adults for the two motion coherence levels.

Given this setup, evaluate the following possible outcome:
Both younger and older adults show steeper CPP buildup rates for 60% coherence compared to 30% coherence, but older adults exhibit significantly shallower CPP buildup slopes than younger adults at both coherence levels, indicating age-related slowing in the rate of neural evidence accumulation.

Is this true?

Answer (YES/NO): YES